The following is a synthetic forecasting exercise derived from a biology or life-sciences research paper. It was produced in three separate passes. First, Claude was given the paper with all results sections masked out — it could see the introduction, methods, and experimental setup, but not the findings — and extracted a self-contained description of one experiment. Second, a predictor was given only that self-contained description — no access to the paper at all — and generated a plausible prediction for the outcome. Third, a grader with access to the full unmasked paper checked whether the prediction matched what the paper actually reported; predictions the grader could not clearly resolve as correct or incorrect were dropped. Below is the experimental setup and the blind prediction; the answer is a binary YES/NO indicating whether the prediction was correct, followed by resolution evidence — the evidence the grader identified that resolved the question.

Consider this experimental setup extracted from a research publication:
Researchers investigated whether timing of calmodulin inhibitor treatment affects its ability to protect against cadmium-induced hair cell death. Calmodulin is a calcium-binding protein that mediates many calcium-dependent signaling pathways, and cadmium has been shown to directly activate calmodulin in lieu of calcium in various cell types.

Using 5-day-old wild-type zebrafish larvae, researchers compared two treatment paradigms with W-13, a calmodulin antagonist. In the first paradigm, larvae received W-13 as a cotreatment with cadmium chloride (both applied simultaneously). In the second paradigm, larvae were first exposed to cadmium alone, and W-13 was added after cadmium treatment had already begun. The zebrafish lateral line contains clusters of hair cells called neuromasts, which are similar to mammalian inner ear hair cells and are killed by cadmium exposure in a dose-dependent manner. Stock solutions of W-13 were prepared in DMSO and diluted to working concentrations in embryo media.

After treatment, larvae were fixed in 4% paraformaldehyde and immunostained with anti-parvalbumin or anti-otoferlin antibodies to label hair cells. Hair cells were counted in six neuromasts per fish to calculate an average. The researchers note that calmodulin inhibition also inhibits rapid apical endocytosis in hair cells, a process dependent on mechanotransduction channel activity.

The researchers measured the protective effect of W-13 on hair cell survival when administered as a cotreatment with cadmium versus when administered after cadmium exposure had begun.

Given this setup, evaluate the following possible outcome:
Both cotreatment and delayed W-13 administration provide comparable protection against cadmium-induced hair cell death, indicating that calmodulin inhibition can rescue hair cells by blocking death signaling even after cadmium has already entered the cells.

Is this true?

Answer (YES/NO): NO